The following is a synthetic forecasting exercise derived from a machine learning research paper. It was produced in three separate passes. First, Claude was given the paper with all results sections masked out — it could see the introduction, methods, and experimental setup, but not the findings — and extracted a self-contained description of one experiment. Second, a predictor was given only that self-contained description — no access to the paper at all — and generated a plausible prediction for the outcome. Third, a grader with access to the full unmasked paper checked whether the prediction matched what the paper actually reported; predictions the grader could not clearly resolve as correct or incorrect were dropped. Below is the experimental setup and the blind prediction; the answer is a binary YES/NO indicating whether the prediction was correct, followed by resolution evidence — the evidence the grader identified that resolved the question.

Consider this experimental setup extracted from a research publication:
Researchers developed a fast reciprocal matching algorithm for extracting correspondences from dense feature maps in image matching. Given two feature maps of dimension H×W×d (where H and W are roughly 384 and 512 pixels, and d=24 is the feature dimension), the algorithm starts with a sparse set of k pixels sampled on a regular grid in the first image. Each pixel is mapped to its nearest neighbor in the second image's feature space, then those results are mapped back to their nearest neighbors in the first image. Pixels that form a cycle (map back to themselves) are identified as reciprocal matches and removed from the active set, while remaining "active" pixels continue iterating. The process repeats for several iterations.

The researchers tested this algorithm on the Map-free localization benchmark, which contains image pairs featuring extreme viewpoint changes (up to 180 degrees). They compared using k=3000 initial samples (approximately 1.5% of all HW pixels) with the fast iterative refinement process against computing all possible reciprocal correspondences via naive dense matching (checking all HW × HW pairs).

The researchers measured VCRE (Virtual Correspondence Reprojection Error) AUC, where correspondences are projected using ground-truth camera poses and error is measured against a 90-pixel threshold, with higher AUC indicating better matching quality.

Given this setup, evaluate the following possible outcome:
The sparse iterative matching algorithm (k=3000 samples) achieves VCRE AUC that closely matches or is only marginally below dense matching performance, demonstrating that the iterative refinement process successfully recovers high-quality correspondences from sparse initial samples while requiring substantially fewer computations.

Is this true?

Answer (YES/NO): NO